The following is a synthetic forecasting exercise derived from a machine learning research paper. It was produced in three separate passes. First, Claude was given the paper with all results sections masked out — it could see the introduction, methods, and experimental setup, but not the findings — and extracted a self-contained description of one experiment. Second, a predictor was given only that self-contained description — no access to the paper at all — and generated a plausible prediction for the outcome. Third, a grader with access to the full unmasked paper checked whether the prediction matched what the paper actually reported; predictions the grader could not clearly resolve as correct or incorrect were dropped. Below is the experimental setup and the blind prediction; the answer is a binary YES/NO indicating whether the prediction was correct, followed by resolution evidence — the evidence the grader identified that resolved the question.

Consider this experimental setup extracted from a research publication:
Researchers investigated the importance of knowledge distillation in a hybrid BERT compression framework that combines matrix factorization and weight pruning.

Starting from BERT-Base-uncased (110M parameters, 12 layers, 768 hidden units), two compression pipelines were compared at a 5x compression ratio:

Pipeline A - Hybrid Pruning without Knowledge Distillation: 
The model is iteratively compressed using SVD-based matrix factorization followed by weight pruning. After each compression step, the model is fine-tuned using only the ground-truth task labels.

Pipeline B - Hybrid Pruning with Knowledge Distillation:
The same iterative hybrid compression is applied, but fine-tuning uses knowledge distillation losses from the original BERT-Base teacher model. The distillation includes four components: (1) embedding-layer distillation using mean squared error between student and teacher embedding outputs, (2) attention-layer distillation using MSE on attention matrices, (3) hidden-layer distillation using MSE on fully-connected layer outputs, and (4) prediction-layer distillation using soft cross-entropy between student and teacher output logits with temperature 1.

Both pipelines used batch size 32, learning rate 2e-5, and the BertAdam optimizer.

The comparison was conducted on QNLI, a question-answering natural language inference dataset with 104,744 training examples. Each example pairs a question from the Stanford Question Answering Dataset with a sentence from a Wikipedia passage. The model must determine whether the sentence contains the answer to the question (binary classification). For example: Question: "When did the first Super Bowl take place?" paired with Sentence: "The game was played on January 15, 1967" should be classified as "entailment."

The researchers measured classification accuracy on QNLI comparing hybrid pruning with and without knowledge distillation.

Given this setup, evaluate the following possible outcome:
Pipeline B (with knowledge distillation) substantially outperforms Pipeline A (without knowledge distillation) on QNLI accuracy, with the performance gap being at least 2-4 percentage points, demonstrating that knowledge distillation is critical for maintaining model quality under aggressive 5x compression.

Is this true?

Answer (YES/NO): YES